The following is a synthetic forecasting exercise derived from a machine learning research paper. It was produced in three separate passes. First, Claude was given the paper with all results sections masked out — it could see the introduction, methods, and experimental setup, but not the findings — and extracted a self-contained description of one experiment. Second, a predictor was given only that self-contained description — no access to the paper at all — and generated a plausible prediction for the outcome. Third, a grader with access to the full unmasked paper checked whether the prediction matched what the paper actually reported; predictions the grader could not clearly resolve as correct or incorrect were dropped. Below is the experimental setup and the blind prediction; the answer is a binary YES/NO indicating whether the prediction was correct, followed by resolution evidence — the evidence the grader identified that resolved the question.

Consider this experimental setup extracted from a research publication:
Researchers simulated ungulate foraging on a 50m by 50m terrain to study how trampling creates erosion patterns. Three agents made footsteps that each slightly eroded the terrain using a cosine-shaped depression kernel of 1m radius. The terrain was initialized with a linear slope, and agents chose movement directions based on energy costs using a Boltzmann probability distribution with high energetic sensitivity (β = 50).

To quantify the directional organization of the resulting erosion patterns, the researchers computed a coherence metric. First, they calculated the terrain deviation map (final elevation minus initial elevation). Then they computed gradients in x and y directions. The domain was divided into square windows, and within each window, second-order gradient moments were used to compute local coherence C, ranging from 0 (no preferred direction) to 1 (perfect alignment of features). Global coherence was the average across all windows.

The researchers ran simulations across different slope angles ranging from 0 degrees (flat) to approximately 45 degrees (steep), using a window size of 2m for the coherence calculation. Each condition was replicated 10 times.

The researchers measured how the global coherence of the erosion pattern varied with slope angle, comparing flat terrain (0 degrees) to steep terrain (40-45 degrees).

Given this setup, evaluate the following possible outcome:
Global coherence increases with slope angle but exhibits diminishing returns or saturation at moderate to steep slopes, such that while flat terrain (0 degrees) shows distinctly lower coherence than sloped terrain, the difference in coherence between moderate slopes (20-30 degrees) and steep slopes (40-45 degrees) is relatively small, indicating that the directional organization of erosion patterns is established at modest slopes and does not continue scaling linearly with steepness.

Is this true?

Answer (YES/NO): NO